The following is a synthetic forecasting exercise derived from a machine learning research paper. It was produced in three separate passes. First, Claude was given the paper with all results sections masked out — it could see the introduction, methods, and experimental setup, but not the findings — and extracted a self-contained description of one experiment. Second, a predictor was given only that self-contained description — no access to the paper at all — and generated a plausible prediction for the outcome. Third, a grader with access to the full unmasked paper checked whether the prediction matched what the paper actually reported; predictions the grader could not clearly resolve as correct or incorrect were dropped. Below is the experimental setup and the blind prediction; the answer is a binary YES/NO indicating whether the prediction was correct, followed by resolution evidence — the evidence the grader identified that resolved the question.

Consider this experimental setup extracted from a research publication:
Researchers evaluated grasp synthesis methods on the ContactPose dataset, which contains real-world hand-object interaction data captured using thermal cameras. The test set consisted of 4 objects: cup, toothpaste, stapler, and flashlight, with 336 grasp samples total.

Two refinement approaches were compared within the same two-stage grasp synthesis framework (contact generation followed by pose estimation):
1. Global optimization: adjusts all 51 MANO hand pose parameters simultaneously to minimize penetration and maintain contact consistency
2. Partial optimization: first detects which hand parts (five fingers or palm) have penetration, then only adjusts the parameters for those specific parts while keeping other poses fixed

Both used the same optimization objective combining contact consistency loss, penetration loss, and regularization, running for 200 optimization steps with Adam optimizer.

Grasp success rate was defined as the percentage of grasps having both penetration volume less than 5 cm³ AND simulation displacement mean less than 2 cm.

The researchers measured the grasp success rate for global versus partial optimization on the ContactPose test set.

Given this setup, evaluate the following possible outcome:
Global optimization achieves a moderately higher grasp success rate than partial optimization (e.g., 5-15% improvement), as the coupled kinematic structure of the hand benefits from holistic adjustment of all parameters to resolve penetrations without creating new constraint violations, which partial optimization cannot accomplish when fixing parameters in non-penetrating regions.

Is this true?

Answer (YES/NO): NO